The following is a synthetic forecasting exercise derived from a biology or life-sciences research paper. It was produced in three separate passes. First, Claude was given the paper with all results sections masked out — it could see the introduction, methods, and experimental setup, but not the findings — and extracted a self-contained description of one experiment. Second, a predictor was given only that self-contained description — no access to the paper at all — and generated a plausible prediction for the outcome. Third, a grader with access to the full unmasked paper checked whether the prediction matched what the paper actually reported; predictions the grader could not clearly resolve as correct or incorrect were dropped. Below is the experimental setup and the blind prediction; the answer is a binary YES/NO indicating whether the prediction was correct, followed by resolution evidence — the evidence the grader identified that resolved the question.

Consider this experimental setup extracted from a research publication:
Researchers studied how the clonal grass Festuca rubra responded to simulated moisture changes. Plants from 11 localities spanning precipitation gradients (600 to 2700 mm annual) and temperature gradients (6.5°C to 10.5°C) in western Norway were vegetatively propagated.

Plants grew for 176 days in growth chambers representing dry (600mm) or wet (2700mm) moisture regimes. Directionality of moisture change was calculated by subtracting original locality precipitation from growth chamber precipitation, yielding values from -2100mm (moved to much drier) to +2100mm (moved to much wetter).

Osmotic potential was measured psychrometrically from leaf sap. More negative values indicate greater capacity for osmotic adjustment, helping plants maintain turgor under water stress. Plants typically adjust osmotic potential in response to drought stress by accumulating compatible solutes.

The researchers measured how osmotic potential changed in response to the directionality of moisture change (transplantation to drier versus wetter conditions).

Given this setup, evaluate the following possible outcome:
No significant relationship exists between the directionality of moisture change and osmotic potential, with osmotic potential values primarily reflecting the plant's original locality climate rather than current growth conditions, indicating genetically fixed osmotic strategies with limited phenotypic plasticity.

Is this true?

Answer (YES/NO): NO